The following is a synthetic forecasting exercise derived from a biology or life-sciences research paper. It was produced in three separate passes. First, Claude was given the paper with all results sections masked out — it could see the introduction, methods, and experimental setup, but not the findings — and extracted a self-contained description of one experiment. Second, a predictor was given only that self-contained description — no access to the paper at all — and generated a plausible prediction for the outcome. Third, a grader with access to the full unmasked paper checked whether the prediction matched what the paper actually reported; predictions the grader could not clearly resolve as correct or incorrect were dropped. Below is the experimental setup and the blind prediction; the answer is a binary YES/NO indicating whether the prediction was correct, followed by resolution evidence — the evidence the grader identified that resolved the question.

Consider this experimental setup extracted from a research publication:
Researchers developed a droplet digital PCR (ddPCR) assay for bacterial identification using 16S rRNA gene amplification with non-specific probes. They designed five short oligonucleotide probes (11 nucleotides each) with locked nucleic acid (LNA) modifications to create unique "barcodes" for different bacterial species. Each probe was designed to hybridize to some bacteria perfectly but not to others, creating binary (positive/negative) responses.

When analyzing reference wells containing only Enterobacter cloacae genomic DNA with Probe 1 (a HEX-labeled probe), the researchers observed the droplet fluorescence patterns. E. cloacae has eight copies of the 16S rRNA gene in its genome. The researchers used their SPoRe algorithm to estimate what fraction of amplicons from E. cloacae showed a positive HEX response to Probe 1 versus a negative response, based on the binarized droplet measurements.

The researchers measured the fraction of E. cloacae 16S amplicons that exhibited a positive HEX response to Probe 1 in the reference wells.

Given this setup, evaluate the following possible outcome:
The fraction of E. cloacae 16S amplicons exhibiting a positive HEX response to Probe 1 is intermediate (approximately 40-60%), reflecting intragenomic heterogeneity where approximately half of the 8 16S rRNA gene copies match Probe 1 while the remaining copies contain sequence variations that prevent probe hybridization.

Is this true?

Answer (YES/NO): NO